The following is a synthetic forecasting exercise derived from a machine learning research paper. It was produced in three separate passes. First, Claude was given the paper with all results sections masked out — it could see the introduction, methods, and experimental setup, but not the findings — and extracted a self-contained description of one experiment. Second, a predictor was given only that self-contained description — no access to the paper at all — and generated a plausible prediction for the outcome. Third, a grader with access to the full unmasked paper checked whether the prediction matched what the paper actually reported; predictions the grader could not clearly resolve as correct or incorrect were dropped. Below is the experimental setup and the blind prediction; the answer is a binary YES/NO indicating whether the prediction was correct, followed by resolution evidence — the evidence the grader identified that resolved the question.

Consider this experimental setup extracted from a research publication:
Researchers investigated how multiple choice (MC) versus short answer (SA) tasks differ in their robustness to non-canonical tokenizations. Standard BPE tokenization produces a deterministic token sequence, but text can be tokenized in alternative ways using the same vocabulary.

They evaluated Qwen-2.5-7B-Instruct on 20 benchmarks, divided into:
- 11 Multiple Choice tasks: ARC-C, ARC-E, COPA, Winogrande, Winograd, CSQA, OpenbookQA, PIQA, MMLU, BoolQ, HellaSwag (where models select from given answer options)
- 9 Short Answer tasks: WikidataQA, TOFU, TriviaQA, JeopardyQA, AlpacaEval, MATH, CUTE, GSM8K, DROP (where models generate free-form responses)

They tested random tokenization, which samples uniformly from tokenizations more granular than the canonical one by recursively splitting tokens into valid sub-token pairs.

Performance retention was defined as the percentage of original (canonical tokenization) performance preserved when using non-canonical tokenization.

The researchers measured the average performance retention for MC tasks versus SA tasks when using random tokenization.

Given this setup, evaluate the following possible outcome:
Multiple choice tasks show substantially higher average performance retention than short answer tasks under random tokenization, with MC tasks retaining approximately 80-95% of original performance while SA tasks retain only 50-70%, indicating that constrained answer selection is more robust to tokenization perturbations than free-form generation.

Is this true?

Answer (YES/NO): NO